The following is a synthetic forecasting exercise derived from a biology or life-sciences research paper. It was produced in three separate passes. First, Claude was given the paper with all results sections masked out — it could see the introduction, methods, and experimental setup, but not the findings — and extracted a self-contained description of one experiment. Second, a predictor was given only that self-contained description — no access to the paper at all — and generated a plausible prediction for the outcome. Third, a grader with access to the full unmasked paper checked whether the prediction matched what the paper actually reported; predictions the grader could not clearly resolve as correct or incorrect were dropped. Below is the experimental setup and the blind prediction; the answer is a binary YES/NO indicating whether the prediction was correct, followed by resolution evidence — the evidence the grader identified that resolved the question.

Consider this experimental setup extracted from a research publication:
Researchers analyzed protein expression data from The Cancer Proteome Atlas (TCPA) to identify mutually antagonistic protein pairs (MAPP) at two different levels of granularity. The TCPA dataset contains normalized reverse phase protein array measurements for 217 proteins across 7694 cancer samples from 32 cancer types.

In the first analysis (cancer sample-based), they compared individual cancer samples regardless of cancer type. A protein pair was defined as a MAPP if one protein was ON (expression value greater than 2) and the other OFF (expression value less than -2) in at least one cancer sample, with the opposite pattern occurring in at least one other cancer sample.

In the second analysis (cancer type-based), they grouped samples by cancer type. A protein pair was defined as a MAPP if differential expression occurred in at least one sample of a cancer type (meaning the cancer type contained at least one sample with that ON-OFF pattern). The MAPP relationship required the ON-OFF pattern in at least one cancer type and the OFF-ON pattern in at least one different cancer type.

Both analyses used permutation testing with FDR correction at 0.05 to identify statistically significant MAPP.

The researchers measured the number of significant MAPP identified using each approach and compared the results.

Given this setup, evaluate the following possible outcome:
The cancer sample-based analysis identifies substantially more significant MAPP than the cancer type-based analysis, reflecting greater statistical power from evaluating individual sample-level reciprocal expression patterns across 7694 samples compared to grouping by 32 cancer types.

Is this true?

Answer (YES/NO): YES